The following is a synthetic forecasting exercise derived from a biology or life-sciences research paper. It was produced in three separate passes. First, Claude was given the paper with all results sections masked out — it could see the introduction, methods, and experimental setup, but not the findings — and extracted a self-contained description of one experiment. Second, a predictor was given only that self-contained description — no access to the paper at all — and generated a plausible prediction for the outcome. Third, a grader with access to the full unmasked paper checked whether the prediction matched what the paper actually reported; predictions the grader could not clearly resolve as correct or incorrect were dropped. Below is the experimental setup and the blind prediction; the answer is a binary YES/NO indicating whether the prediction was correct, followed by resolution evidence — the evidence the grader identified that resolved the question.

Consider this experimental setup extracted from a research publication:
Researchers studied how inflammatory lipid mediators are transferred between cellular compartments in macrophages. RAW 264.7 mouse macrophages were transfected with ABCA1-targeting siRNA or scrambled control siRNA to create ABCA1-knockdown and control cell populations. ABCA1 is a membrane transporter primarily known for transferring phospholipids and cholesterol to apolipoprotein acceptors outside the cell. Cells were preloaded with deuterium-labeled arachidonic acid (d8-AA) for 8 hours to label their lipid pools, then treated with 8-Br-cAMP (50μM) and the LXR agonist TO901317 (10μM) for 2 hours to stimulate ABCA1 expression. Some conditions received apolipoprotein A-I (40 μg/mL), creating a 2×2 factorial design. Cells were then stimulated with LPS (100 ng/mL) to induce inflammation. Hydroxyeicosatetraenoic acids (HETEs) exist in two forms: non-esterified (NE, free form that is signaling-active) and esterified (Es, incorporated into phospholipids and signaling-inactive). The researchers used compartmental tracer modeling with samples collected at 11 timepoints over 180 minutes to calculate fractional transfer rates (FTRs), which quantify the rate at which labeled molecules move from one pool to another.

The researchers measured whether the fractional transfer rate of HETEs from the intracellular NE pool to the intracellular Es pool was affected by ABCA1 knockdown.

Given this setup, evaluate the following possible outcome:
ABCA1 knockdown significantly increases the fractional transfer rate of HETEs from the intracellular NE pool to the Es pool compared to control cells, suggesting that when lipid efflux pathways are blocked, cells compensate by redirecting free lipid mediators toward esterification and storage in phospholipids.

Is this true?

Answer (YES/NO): YES